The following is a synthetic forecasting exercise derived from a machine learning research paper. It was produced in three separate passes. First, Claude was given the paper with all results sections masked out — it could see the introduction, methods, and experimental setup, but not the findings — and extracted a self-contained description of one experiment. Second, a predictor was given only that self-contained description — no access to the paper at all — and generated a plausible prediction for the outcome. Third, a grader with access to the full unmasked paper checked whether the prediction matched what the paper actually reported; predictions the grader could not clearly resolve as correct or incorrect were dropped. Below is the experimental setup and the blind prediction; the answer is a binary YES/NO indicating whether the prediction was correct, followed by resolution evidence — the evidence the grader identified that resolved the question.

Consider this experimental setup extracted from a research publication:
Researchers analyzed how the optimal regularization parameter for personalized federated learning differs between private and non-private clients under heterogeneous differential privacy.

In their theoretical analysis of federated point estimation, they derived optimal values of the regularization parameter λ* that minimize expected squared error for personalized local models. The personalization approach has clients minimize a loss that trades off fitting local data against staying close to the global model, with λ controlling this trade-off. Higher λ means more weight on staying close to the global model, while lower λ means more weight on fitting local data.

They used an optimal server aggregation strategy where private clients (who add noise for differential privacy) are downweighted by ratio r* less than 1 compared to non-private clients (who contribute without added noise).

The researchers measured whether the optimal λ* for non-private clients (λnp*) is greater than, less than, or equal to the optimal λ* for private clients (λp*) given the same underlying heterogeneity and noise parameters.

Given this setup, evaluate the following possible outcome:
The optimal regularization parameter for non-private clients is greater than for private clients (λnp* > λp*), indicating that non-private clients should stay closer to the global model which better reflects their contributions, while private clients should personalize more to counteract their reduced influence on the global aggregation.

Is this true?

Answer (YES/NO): YES